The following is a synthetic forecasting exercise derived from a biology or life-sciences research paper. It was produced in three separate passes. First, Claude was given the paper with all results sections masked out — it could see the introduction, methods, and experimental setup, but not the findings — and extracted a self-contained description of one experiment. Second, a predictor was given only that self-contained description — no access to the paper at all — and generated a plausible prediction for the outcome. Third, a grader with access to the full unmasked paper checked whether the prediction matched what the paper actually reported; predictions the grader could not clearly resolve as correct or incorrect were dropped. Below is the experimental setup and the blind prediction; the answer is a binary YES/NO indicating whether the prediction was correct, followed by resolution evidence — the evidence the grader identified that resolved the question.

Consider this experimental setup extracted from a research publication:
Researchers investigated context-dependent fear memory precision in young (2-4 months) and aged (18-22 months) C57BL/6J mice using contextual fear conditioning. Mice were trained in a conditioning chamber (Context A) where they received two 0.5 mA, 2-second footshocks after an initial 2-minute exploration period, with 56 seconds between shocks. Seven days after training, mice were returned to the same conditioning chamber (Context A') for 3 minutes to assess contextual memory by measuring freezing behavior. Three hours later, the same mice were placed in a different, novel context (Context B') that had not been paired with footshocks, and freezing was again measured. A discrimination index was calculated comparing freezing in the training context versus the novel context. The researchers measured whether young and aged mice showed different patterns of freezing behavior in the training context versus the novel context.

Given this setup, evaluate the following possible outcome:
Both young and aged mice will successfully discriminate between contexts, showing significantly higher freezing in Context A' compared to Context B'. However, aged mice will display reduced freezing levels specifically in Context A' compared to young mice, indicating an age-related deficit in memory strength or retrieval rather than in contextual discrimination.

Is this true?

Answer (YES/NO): NO